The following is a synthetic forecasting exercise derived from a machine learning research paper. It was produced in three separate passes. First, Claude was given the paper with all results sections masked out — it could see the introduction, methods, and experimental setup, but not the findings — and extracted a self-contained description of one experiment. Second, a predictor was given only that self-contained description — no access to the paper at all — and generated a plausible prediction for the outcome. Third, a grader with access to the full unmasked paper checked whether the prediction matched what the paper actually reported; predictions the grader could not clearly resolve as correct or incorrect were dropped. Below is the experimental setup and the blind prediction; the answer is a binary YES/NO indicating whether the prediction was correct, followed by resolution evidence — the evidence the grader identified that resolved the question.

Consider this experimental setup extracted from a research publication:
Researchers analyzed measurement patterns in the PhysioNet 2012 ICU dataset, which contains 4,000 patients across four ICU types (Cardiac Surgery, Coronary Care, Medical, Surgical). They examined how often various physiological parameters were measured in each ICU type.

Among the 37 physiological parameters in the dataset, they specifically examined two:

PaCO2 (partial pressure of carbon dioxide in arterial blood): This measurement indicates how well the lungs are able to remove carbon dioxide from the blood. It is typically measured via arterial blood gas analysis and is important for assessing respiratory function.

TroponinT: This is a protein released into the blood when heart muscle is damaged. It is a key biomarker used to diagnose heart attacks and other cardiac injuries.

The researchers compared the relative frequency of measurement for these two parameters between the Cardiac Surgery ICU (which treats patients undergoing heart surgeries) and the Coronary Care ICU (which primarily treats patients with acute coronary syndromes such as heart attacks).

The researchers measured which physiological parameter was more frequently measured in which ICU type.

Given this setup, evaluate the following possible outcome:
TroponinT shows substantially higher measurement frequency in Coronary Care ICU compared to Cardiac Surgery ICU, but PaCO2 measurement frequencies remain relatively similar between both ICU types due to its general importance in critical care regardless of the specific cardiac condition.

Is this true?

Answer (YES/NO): NO